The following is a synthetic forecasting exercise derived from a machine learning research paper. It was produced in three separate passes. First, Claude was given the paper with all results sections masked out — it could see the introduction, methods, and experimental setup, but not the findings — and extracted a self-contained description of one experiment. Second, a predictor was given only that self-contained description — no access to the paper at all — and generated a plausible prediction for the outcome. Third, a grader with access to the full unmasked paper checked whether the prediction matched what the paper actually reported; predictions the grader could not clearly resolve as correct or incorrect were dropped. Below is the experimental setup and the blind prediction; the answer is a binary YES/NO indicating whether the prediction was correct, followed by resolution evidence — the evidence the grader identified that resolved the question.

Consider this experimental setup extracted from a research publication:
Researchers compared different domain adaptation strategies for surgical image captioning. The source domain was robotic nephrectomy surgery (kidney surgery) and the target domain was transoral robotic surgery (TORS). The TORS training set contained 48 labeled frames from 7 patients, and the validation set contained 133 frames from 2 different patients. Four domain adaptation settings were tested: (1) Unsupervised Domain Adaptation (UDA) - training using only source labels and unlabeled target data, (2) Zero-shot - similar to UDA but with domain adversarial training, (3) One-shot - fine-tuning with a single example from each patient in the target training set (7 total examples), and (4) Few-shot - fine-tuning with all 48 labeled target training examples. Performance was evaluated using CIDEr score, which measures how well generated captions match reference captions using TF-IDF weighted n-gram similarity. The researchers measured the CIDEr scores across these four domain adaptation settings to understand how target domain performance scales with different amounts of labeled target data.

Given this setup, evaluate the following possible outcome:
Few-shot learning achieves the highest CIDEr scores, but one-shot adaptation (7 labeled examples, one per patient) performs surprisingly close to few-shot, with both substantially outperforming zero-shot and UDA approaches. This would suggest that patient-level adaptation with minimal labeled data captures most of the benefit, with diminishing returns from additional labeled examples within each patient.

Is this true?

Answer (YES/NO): YES